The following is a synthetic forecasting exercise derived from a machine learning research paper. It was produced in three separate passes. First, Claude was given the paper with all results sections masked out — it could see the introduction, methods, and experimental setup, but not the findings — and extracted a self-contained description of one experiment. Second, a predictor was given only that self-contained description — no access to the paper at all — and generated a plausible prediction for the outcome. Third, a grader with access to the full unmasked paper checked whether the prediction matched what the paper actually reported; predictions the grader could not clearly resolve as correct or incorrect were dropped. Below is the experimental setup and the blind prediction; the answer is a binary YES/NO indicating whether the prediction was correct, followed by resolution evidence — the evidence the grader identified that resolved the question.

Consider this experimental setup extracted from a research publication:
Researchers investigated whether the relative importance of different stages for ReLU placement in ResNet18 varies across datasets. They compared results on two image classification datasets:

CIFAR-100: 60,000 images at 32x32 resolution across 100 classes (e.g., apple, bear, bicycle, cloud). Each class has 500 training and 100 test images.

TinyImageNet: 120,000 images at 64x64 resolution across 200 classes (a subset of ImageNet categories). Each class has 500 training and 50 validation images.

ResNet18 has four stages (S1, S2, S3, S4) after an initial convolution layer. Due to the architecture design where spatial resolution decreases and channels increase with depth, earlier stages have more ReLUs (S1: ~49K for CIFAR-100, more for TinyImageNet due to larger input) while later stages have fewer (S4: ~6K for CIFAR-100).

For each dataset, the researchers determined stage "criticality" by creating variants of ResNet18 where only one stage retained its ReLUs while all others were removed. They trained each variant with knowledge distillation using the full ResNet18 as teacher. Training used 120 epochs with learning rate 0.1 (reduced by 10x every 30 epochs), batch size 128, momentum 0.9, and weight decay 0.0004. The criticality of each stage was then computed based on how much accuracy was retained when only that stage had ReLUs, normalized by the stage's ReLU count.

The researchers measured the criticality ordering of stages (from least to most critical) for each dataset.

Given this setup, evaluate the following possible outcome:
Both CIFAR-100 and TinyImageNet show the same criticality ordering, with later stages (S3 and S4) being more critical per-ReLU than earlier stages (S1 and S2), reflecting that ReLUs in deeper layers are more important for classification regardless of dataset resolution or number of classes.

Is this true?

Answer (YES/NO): NO